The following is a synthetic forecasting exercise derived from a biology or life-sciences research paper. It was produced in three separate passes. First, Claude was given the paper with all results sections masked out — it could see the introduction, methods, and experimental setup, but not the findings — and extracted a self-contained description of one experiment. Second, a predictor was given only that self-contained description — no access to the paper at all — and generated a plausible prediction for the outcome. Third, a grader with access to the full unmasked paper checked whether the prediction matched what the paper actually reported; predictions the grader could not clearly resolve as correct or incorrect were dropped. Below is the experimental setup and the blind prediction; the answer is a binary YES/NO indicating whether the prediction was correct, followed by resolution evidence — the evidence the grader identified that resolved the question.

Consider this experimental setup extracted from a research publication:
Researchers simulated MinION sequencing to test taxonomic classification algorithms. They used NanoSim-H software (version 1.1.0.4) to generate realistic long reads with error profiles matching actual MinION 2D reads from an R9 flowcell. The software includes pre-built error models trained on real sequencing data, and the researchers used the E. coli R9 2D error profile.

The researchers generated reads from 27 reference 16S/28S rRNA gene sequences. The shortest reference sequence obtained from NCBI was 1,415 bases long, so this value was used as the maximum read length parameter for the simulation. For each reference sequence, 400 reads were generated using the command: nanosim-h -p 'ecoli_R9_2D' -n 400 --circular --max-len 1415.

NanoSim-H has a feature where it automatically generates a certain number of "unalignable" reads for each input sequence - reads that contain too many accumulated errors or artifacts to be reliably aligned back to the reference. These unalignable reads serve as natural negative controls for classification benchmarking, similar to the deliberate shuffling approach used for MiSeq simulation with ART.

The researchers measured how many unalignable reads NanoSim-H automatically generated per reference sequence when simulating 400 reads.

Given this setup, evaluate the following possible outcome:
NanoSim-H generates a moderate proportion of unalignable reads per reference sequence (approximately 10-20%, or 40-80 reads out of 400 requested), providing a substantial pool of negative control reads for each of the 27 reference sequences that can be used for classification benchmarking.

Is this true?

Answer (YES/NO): NO